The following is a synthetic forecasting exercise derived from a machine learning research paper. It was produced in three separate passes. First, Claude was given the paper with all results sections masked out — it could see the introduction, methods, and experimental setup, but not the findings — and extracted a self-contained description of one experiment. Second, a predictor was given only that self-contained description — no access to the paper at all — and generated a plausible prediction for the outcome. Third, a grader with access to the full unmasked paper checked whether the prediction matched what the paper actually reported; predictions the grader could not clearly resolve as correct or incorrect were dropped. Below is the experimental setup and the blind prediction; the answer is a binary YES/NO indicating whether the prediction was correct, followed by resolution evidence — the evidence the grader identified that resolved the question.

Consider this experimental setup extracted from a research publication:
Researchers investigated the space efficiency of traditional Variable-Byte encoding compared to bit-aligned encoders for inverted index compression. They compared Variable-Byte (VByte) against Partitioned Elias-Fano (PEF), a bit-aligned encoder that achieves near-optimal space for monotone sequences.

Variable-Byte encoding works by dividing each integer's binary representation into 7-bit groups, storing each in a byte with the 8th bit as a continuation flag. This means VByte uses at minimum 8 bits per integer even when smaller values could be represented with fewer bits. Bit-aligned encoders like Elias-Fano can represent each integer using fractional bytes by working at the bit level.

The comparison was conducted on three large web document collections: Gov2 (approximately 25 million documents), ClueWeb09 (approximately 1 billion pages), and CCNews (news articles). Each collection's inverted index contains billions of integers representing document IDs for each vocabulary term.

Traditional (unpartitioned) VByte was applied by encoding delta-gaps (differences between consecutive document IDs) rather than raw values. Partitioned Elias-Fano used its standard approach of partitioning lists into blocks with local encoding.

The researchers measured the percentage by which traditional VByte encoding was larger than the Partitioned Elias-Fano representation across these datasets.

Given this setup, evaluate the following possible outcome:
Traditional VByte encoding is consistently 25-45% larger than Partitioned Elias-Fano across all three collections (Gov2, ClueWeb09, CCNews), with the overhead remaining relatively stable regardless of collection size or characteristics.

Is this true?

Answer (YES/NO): NO